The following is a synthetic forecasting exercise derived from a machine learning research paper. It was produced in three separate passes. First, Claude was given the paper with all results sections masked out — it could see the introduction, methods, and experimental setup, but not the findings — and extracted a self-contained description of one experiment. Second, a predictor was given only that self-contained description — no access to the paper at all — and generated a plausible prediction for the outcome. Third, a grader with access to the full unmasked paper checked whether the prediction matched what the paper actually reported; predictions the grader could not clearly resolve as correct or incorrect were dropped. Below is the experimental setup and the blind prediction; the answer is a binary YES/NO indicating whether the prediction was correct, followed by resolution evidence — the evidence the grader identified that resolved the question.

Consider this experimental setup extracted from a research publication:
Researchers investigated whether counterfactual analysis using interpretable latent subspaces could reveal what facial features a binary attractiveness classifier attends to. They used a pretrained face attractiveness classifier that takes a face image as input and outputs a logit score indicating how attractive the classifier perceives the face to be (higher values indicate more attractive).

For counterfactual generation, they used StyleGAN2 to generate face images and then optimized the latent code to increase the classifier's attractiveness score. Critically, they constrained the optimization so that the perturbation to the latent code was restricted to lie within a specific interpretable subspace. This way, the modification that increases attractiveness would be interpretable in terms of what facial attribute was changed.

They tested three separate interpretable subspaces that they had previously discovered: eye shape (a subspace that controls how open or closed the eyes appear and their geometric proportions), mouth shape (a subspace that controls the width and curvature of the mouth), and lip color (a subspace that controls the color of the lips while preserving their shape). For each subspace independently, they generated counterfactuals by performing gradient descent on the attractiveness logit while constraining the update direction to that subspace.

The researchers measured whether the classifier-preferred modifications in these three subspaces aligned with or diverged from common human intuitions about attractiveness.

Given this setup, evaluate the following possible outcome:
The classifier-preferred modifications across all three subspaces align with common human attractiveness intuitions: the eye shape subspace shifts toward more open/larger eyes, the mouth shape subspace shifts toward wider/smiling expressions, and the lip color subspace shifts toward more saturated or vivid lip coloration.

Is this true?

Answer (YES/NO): NO